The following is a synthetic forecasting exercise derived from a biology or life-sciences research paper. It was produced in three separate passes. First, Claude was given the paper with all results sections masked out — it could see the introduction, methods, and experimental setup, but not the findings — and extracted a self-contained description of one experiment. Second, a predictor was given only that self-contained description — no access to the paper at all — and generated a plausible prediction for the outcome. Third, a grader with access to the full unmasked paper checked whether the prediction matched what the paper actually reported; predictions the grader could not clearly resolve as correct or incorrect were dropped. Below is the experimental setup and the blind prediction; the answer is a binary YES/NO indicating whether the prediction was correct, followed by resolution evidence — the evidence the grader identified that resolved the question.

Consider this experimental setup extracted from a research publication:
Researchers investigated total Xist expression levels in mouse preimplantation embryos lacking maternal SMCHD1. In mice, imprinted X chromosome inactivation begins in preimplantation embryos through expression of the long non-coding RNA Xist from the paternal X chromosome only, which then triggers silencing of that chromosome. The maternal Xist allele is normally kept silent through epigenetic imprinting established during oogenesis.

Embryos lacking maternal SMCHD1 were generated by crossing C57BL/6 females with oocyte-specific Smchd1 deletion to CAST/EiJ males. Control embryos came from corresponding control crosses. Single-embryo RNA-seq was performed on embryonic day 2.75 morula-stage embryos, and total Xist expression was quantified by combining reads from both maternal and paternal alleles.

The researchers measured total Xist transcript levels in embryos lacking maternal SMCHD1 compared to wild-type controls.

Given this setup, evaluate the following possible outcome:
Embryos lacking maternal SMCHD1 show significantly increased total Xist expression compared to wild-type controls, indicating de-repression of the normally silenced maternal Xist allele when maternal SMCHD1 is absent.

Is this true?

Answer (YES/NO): NO